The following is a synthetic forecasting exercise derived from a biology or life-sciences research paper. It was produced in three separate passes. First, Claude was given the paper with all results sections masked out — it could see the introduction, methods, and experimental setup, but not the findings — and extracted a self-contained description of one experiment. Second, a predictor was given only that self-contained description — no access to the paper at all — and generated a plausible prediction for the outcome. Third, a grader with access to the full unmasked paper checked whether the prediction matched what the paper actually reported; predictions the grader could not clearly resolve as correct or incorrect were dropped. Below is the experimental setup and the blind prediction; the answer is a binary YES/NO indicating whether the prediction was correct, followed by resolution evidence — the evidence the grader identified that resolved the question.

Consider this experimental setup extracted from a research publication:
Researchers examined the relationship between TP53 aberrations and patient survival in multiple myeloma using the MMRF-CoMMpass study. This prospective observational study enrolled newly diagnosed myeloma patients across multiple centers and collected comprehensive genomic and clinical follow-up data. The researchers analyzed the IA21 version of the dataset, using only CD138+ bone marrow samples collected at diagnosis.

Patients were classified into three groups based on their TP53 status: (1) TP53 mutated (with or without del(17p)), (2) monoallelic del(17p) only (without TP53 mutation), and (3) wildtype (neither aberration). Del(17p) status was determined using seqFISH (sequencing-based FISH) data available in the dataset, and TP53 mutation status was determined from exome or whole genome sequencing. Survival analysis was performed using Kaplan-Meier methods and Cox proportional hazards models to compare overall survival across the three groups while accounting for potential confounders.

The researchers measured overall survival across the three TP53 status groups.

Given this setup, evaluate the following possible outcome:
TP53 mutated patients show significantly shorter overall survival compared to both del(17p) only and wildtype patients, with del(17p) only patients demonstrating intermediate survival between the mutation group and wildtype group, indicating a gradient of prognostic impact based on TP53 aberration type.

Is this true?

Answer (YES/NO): NO